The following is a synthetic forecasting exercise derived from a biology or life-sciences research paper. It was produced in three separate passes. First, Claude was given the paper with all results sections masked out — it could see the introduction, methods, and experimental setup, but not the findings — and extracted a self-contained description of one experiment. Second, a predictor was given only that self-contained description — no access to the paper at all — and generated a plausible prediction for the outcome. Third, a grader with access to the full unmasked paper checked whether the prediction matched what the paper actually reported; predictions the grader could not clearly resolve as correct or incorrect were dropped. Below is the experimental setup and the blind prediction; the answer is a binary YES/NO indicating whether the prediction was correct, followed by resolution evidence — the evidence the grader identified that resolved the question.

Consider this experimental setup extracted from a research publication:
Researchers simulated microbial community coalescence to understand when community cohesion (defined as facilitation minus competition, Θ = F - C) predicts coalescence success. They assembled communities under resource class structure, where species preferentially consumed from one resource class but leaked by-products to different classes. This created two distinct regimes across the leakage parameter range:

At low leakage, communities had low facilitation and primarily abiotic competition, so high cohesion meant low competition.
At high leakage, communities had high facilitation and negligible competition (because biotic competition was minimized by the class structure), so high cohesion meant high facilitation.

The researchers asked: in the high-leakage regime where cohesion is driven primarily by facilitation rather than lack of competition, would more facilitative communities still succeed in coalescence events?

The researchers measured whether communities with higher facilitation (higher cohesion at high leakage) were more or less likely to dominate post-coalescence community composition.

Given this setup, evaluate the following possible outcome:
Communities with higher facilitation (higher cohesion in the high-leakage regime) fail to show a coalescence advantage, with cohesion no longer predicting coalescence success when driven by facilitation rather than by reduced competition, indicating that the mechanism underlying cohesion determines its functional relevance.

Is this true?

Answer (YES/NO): NO